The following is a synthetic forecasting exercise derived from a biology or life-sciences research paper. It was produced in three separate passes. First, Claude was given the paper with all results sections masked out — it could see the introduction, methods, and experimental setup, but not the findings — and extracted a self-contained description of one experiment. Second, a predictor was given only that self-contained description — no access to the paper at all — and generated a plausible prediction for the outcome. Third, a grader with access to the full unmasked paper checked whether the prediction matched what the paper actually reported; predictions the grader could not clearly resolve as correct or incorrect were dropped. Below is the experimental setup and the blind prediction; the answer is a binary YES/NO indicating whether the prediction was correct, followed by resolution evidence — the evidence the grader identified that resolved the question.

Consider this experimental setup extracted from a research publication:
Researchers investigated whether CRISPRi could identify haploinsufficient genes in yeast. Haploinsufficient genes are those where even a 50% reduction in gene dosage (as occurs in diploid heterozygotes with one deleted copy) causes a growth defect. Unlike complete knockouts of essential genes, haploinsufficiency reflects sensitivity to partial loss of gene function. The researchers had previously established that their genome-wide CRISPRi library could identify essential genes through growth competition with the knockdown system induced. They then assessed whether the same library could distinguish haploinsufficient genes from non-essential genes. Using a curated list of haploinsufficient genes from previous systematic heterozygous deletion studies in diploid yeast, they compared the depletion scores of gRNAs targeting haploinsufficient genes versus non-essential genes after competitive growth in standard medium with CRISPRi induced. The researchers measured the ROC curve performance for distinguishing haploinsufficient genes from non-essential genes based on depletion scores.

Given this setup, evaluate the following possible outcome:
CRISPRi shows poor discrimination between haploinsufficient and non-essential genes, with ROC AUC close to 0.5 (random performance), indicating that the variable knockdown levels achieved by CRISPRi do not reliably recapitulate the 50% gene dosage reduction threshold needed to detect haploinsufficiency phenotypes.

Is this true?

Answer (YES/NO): NO